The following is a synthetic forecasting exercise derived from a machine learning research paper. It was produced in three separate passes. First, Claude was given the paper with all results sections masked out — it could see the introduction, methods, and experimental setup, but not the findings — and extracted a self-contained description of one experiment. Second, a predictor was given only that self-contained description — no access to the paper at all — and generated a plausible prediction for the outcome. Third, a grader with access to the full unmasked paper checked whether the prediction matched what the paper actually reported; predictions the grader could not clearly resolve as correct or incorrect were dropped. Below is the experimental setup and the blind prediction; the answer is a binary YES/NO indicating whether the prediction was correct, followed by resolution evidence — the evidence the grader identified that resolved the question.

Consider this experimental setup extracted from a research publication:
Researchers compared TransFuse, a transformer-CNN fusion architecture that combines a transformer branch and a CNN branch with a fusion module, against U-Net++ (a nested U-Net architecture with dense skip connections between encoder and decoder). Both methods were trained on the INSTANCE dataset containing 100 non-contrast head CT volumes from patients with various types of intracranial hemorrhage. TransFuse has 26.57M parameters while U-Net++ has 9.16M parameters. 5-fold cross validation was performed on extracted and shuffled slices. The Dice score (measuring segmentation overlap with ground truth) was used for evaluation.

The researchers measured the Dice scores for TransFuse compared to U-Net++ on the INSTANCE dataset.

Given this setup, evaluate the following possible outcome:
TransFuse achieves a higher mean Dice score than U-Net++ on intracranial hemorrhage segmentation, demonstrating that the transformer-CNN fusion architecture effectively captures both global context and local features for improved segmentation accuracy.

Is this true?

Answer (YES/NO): NO